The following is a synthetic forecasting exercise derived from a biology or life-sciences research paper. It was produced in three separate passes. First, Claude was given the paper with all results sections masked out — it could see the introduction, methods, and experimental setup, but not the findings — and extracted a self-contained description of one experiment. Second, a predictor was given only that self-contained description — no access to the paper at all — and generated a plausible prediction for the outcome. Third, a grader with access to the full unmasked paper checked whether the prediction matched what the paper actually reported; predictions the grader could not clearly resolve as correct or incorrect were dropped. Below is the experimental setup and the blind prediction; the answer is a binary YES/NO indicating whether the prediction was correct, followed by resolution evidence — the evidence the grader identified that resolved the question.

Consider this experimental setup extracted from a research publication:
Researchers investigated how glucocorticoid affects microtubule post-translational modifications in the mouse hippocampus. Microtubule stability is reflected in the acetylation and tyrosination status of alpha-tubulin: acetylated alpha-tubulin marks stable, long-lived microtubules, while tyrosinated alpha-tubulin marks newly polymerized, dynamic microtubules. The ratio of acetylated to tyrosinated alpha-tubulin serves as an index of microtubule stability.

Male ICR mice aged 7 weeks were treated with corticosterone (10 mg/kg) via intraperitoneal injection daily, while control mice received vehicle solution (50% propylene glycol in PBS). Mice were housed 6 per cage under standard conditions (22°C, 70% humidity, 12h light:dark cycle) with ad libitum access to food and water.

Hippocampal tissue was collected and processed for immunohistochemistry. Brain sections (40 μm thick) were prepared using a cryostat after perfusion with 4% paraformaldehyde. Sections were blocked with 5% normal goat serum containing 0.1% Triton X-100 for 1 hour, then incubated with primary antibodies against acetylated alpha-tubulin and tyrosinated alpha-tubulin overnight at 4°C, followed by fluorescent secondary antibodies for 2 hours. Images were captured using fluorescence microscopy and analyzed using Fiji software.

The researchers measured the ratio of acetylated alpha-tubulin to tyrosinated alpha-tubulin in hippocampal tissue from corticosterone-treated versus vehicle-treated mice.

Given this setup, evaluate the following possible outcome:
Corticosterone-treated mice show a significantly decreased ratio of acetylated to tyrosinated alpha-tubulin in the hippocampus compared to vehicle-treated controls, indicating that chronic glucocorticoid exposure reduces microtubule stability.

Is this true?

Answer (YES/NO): YES